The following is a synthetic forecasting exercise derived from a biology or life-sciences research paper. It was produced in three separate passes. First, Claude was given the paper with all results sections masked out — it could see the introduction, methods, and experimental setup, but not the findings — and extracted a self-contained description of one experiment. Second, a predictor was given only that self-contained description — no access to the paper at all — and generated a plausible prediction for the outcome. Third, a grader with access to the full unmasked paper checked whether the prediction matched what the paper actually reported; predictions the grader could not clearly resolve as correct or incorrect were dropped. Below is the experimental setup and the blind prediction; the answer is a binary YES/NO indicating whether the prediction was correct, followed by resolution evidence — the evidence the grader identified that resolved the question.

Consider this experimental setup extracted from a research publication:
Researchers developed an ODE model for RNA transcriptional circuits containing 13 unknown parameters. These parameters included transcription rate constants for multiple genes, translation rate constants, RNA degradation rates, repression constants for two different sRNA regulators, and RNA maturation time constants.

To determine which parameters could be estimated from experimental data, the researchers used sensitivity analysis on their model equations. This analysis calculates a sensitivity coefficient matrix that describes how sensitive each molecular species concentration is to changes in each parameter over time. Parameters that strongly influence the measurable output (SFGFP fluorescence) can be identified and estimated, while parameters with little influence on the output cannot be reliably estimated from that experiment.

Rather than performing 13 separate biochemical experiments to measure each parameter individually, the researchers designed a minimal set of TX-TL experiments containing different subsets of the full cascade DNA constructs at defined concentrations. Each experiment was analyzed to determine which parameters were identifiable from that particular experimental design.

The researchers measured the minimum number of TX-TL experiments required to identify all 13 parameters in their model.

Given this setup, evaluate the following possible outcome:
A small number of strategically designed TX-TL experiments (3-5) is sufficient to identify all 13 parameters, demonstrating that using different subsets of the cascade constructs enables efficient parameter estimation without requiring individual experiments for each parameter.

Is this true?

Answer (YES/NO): YES